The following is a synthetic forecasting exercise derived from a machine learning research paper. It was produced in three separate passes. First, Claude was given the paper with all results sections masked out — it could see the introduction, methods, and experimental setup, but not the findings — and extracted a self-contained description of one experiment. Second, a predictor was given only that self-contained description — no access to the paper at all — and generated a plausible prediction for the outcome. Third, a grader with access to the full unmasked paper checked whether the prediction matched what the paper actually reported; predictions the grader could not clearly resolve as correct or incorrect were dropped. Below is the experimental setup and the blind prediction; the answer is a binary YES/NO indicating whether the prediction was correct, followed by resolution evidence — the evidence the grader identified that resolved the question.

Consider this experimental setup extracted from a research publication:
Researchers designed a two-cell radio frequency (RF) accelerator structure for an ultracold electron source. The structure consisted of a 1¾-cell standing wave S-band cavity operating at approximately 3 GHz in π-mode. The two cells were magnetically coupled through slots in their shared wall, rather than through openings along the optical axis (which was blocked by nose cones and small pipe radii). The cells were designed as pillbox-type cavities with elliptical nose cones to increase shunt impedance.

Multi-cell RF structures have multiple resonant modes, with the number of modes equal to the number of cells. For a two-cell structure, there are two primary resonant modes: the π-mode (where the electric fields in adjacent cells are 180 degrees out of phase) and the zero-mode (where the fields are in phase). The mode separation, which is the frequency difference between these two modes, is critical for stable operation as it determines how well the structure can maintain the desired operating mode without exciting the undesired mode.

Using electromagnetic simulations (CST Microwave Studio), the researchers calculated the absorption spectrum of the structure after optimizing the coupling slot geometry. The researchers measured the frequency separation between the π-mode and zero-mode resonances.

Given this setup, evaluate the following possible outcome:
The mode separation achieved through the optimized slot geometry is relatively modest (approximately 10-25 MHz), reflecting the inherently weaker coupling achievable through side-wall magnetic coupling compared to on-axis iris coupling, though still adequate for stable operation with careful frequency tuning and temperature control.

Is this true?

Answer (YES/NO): YES